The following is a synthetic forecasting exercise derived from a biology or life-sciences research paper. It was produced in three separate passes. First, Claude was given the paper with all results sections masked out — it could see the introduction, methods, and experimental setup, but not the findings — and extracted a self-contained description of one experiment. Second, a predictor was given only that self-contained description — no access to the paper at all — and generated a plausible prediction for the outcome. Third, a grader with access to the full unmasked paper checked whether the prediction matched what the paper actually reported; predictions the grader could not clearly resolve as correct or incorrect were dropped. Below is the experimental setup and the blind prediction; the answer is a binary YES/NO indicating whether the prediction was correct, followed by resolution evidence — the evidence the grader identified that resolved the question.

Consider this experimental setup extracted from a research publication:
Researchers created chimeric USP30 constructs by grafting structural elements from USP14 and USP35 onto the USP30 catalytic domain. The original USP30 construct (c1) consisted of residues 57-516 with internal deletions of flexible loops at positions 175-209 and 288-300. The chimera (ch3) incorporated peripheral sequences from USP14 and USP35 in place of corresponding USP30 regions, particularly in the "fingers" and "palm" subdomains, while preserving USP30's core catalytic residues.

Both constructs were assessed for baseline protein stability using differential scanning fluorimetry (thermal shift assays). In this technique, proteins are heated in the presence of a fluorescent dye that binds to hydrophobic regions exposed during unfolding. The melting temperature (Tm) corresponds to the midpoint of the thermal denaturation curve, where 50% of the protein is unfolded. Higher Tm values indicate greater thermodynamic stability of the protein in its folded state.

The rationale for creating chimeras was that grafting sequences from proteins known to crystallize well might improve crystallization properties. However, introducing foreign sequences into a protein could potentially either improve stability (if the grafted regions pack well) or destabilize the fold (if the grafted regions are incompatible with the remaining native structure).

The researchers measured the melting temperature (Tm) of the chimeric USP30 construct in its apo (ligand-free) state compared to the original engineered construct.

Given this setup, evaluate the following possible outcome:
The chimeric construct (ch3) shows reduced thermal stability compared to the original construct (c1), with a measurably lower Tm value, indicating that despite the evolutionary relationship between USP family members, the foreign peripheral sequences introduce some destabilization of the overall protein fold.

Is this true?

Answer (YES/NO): NO